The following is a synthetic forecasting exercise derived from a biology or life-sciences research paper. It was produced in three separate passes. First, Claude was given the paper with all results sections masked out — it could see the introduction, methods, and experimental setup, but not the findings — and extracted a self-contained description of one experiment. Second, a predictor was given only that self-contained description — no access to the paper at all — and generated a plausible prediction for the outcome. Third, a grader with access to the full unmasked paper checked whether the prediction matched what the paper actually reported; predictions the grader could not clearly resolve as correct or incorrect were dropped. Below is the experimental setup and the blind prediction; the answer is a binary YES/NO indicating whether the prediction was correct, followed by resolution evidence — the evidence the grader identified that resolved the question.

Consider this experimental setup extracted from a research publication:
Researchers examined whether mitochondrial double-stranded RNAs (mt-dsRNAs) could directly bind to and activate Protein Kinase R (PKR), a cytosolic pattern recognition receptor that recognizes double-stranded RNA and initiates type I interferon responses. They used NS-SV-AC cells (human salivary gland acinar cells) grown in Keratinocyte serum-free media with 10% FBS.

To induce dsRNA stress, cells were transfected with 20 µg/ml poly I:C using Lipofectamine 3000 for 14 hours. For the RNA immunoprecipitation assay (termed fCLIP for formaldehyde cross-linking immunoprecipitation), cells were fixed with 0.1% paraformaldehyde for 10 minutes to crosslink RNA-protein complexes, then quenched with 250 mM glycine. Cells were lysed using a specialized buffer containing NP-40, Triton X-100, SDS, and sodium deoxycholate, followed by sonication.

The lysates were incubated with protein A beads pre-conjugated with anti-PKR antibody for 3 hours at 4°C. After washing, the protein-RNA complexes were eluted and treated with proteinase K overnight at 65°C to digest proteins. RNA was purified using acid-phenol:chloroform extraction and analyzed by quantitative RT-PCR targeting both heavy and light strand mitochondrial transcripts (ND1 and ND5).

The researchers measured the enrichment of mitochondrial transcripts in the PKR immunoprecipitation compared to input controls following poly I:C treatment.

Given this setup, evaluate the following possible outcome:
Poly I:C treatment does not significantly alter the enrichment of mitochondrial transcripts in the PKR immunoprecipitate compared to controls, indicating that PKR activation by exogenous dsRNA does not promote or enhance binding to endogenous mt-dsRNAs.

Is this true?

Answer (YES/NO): NO